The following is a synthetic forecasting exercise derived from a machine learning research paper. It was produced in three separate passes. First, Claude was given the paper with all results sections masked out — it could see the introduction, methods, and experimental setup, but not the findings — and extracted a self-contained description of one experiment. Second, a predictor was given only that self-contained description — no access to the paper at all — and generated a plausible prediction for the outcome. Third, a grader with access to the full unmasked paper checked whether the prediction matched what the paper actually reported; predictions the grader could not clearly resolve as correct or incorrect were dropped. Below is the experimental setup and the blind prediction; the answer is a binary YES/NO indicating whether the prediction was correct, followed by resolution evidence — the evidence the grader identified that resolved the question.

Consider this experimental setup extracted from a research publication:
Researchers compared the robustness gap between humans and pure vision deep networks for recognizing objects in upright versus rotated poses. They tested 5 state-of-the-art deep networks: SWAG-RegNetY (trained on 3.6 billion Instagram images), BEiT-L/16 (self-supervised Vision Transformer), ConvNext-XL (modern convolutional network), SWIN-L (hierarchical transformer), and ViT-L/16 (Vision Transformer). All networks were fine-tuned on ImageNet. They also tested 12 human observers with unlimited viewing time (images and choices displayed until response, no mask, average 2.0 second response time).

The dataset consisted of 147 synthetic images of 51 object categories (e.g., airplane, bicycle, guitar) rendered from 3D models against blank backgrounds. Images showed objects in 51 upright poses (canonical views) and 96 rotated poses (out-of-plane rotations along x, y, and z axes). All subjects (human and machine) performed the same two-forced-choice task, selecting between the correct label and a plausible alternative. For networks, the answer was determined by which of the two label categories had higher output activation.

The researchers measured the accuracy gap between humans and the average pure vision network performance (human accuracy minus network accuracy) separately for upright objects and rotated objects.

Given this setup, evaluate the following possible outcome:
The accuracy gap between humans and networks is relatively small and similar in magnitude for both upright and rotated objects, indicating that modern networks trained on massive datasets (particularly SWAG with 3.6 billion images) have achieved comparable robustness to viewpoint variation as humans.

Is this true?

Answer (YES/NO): NO